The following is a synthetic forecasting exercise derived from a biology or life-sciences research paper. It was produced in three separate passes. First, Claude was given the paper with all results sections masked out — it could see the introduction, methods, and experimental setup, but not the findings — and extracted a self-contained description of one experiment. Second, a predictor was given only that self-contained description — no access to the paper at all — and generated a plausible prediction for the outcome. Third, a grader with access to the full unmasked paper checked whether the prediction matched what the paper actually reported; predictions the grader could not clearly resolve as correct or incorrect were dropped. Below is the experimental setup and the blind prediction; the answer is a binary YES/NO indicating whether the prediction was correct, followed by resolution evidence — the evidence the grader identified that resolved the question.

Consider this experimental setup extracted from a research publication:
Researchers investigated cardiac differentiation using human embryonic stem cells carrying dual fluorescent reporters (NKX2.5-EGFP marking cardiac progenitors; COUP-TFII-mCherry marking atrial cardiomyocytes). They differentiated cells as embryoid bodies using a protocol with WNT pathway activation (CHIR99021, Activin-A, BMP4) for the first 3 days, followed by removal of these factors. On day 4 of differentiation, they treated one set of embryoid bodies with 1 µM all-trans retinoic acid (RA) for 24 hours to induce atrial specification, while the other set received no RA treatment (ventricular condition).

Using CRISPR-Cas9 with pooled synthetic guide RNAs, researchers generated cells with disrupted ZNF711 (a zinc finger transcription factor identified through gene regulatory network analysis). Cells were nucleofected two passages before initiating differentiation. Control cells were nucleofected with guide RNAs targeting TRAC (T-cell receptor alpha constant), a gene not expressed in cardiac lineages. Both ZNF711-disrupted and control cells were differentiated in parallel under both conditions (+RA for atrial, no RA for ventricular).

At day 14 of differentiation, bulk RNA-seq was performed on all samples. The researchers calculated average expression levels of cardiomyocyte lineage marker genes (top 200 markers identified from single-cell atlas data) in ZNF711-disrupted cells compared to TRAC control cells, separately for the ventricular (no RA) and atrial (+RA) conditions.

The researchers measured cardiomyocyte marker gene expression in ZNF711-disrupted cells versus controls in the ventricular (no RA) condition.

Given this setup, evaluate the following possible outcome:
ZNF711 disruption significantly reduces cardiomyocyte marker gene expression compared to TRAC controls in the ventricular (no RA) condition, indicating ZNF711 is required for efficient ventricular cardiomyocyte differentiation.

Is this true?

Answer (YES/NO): YES